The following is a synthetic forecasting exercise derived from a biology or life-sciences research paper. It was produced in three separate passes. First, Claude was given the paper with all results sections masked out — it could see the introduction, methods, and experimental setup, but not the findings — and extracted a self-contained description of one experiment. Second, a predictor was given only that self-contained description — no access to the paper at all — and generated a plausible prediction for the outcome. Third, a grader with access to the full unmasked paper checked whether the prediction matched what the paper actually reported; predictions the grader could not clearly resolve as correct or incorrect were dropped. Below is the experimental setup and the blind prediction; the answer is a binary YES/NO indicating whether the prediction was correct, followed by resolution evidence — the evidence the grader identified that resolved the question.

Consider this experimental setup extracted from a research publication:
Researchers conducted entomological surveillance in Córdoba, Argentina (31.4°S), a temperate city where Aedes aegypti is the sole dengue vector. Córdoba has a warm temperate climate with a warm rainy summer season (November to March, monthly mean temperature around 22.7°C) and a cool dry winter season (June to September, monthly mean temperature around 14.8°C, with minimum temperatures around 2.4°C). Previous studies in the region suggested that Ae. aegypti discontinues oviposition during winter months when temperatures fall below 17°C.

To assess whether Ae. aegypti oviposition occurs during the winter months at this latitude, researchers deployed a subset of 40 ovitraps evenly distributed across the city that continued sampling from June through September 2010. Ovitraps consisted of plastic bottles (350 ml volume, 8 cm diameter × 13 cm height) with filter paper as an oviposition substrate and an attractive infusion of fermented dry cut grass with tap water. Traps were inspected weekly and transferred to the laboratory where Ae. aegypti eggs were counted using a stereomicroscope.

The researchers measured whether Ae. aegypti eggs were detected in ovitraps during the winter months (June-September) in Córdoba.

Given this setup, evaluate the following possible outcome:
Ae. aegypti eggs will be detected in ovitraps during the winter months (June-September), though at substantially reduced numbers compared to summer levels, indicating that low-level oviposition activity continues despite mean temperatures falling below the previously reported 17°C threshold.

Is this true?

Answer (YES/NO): NO